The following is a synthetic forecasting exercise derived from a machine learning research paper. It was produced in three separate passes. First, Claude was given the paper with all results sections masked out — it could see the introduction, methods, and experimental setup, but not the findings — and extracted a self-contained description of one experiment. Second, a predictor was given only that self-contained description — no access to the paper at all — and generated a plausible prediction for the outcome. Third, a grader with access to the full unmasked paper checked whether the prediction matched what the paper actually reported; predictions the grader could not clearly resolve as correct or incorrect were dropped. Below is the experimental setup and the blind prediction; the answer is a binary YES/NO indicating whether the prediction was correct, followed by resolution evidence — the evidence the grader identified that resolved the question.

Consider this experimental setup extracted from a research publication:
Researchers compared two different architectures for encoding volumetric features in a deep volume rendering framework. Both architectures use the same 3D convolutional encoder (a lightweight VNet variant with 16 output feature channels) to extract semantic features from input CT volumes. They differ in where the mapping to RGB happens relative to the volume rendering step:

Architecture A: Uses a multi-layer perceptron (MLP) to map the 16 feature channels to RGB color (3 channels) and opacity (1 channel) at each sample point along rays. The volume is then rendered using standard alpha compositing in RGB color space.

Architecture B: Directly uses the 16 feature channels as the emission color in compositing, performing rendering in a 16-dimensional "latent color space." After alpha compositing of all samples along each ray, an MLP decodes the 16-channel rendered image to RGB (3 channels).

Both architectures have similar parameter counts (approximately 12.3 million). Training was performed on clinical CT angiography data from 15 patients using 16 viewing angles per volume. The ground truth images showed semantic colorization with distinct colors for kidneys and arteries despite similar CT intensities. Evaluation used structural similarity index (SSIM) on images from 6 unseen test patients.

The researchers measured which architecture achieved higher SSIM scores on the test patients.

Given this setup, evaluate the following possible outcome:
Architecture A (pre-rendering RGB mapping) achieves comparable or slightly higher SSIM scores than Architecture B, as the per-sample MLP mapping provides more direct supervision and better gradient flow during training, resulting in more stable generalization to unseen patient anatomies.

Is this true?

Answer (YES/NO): YES